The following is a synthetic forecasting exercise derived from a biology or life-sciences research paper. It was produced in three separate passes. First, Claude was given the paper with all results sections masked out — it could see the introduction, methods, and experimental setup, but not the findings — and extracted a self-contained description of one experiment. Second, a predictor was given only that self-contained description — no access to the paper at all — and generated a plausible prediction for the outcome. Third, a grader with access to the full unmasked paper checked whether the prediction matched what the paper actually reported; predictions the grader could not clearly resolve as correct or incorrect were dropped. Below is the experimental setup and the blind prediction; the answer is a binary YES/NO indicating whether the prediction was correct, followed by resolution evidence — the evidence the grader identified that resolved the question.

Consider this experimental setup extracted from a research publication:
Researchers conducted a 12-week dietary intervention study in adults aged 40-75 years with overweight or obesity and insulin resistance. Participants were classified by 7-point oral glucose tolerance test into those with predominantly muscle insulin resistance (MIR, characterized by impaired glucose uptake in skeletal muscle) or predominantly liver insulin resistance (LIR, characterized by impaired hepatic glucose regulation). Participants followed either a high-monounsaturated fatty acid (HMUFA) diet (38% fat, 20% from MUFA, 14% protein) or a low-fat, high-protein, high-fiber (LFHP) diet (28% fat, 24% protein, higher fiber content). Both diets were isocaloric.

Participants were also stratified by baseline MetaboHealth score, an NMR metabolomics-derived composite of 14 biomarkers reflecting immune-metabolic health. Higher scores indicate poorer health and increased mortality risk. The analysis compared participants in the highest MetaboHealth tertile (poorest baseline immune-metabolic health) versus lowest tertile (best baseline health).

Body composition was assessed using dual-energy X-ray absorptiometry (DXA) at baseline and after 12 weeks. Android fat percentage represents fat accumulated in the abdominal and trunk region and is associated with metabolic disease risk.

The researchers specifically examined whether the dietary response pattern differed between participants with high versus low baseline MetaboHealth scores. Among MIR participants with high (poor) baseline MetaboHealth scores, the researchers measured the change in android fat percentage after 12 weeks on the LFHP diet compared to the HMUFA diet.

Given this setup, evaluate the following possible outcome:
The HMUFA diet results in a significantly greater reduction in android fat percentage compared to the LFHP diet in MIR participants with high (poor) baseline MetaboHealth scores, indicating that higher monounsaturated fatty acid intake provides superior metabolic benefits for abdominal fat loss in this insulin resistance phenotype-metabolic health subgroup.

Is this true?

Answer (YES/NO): NO